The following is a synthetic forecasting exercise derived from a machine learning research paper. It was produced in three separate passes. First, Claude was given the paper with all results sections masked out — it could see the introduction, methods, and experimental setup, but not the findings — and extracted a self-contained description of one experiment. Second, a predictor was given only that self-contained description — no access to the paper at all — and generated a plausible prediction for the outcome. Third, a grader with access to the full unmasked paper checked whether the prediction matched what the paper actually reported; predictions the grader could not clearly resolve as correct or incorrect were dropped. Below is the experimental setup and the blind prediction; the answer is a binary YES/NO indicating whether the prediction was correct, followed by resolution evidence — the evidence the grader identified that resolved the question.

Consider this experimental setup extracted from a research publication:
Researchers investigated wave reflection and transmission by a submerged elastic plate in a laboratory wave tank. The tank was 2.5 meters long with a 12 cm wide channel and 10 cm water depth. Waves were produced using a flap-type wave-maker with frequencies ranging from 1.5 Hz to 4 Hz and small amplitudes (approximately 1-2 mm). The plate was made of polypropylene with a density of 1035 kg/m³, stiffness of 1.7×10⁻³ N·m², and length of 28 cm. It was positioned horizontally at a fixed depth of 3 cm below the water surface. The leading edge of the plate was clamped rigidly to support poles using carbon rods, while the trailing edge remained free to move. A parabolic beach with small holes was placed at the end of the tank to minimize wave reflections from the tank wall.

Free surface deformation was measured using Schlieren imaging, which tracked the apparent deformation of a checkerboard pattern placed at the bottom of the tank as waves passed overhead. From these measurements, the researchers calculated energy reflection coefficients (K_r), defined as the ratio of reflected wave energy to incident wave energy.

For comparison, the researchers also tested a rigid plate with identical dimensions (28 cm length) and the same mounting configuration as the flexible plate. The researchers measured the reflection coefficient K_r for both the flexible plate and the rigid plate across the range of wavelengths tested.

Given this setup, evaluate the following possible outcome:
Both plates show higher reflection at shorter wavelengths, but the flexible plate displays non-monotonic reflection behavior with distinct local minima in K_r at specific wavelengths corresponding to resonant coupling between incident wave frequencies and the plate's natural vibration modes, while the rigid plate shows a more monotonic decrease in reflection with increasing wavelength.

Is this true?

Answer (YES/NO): NO